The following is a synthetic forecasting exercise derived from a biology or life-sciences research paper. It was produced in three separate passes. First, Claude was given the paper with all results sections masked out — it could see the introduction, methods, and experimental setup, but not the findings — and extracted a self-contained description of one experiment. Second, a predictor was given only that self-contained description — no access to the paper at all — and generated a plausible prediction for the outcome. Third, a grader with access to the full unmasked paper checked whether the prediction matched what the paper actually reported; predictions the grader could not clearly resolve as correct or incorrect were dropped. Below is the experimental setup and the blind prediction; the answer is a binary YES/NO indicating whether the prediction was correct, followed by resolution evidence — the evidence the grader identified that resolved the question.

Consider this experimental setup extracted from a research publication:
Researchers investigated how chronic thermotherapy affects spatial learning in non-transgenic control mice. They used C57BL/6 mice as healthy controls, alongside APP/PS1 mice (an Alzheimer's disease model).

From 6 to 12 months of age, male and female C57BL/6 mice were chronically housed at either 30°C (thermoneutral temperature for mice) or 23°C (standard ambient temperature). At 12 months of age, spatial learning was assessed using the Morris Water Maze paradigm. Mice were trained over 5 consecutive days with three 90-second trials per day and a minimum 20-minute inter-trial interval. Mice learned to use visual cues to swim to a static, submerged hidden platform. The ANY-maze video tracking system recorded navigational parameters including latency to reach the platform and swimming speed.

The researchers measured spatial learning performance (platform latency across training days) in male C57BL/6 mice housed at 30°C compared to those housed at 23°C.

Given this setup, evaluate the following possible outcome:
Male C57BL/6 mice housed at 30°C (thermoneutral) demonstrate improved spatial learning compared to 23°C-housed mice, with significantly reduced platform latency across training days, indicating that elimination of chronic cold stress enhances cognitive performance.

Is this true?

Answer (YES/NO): YES